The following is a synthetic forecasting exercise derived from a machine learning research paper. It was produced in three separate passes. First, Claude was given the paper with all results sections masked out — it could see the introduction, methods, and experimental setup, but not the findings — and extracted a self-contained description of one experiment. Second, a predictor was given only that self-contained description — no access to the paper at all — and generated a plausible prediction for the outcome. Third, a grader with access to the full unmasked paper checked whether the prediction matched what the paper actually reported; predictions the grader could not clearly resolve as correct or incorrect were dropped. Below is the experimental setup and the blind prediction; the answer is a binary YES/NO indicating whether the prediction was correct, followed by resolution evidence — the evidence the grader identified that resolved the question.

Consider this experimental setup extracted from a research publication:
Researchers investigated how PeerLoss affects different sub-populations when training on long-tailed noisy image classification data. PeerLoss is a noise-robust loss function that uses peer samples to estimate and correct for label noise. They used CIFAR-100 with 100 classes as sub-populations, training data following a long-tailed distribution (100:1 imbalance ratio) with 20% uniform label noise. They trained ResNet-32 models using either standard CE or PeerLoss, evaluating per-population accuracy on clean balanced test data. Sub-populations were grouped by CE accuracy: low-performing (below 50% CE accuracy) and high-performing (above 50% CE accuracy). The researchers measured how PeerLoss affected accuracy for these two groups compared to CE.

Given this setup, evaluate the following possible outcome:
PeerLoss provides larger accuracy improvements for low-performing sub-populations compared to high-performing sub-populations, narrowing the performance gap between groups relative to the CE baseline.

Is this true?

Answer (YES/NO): YES